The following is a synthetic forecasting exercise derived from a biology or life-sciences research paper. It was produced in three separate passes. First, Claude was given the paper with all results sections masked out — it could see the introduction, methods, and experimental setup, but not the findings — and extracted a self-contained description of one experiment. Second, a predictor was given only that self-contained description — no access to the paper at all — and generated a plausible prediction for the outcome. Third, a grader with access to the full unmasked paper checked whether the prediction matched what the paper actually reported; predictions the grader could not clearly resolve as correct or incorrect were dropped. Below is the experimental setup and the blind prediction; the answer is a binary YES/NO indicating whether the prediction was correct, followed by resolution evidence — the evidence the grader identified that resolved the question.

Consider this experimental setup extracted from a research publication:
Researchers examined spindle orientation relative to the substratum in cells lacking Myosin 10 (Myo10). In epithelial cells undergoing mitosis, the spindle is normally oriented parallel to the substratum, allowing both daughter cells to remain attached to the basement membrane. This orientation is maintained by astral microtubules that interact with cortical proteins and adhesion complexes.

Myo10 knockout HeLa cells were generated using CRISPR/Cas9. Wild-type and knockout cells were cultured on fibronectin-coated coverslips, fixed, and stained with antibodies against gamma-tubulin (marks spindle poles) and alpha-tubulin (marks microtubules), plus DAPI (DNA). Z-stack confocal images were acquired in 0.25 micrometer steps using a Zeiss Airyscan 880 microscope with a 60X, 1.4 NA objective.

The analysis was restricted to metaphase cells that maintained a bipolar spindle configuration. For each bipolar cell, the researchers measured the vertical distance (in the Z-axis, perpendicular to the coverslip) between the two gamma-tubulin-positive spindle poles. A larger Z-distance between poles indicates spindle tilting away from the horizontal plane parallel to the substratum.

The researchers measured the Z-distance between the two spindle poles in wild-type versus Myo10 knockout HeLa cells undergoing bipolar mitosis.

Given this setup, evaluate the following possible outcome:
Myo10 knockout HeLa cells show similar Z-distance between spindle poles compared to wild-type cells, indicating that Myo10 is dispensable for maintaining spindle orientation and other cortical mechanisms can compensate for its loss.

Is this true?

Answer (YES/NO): NO